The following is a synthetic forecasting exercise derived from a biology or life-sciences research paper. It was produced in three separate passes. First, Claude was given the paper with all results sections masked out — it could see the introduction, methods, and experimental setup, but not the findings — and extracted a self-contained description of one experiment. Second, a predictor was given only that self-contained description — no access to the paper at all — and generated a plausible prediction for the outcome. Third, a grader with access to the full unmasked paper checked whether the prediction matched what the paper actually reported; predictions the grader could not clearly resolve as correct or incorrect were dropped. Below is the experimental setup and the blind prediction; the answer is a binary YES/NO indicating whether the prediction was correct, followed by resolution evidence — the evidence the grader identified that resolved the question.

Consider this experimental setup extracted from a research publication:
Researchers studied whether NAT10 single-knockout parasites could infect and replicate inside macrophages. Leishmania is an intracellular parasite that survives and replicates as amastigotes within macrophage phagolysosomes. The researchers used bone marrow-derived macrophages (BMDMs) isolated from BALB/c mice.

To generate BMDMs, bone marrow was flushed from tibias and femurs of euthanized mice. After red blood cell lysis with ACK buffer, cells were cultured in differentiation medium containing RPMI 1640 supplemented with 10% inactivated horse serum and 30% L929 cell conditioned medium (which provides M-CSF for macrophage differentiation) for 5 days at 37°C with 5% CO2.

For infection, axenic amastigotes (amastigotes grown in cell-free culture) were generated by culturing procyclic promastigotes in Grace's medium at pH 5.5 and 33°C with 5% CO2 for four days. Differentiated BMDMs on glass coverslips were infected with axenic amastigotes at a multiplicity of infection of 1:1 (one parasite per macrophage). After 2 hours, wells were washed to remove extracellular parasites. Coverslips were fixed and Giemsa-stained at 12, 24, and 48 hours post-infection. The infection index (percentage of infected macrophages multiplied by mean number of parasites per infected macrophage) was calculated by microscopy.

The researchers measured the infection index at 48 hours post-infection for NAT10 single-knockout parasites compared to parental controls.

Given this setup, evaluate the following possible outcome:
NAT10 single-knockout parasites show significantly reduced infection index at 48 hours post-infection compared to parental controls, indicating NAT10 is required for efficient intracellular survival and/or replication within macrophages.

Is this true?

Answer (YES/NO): NO